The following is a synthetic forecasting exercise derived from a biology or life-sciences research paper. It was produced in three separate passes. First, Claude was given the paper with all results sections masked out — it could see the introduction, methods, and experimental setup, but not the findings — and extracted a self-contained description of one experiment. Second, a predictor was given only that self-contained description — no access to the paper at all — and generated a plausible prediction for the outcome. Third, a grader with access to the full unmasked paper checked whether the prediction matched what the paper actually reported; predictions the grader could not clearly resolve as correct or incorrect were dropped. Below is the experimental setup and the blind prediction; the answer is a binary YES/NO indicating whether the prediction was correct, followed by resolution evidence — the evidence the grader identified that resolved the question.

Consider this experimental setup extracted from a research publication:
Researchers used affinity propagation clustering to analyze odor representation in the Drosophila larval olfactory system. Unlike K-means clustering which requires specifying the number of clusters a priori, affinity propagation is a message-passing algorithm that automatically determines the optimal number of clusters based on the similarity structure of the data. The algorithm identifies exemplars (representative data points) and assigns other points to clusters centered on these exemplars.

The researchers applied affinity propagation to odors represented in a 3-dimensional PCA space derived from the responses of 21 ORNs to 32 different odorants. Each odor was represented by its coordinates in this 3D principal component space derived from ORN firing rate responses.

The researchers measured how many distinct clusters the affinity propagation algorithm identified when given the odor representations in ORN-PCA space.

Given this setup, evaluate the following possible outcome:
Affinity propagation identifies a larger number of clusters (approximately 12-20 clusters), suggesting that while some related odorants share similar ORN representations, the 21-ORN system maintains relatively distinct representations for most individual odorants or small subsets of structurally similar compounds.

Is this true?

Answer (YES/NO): NO